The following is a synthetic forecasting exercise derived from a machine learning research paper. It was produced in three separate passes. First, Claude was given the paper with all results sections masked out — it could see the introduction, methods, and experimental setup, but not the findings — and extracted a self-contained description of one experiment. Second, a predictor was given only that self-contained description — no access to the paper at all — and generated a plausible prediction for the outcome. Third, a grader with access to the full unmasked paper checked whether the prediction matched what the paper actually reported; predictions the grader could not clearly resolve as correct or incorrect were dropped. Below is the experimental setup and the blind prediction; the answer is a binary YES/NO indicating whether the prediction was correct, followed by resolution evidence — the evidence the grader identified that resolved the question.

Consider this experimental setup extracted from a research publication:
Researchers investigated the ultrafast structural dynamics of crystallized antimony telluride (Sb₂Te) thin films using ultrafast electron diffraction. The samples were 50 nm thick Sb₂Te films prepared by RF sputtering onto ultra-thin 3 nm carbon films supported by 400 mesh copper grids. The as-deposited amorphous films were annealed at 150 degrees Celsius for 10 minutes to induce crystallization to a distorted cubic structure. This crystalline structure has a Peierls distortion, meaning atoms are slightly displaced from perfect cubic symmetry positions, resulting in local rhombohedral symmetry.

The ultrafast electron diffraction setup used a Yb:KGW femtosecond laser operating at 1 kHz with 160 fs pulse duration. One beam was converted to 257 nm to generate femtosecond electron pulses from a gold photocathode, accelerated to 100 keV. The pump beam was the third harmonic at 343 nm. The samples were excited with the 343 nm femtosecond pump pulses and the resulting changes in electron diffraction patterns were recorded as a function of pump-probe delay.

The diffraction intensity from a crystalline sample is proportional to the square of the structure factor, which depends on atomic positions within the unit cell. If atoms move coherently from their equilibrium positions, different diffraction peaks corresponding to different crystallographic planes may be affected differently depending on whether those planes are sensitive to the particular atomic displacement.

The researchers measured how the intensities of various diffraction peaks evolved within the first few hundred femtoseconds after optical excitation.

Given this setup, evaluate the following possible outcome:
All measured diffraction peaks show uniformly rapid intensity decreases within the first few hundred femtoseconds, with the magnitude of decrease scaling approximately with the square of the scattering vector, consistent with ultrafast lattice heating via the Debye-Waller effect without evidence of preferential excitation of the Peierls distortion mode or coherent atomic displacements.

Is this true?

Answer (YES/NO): NO